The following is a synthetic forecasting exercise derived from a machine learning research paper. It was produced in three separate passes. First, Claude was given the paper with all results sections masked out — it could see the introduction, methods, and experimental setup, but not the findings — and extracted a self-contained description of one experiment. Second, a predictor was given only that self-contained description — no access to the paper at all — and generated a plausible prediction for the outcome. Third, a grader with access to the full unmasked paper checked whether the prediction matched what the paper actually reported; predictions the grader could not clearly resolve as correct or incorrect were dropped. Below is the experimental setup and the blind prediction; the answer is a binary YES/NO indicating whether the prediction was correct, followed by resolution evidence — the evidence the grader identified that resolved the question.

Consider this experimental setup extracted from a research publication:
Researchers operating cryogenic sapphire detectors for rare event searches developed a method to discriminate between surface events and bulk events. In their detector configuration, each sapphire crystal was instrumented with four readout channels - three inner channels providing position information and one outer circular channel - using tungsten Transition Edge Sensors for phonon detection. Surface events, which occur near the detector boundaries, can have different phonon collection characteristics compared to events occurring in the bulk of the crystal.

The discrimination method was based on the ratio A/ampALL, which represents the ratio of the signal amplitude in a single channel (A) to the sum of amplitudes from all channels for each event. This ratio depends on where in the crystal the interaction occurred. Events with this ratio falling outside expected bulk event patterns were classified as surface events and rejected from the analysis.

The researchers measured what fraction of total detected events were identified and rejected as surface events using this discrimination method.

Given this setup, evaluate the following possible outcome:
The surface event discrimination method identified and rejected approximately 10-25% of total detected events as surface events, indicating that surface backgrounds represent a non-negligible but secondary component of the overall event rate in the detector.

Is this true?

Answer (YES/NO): NO